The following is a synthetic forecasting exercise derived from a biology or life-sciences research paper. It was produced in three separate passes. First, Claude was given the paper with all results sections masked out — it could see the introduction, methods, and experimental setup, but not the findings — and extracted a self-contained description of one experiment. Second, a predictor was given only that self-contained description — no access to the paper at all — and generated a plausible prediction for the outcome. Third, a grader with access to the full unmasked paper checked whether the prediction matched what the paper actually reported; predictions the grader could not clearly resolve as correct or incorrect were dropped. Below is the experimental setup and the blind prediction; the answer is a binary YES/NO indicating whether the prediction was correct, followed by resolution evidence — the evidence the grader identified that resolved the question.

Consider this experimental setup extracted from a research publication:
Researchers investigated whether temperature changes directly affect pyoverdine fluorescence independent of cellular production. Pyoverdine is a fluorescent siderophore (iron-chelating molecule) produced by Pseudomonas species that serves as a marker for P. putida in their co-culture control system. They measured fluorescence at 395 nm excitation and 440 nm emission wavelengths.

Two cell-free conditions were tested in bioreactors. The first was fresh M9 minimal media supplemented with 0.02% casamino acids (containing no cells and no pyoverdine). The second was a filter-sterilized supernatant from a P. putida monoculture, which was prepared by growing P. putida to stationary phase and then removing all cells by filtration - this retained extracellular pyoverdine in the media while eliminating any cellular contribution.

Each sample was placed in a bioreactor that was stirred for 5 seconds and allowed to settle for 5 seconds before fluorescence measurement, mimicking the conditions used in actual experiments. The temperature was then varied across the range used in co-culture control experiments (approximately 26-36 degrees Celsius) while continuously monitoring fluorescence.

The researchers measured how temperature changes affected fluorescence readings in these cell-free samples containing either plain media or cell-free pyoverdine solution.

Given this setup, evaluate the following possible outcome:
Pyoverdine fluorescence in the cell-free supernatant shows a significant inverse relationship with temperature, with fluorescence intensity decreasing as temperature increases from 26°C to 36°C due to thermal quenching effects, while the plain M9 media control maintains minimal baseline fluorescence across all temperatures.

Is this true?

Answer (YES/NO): NO